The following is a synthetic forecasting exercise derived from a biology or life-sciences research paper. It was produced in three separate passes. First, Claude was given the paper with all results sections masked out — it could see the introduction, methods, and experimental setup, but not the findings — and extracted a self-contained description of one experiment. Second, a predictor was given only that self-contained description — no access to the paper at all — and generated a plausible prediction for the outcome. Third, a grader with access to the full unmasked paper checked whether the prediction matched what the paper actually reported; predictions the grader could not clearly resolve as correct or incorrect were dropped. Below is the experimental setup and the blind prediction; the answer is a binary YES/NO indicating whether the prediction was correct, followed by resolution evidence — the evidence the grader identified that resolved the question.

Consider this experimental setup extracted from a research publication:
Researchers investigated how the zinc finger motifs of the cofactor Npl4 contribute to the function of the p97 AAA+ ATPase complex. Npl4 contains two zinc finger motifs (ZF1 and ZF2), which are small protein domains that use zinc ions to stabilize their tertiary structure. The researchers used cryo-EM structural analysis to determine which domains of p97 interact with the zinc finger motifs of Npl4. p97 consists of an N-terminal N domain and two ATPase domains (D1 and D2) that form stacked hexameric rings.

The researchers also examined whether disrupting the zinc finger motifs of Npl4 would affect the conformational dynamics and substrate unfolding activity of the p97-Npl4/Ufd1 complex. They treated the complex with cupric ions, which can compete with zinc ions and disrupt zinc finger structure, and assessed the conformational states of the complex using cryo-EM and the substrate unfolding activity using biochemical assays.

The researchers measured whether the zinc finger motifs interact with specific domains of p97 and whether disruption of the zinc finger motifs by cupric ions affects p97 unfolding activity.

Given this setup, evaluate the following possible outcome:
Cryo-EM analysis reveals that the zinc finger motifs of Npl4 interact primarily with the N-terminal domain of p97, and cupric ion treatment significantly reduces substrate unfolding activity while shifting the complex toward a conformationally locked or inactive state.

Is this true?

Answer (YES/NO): NO